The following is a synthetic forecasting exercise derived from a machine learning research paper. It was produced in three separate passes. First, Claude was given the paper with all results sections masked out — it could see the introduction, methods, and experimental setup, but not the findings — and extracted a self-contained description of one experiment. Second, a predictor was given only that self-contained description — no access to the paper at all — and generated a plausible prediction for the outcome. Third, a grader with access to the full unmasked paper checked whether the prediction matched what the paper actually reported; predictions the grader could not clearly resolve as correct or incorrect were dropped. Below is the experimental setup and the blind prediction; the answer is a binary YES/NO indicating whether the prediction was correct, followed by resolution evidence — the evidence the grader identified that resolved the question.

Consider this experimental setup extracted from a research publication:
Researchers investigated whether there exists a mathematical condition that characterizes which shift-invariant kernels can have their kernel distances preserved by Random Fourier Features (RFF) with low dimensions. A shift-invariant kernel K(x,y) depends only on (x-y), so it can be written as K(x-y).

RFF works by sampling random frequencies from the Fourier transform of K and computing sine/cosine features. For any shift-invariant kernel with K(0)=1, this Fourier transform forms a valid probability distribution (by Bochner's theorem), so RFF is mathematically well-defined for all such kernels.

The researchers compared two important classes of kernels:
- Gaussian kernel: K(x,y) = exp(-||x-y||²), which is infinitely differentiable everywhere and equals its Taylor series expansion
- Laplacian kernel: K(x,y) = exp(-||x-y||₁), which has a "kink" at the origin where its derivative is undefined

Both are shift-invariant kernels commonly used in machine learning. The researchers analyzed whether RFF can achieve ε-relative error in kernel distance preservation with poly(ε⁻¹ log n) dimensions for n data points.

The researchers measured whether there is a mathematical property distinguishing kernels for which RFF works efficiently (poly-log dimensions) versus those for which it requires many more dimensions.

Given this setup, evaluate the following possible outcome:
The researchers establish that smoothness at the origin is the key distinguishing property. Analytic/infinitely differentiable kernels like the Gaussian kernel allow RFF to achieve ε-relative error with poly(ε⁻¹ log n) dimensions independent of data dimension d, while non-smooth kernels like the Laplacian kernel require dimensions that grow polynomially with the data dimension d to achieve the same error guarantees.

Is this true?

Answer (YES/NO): NO